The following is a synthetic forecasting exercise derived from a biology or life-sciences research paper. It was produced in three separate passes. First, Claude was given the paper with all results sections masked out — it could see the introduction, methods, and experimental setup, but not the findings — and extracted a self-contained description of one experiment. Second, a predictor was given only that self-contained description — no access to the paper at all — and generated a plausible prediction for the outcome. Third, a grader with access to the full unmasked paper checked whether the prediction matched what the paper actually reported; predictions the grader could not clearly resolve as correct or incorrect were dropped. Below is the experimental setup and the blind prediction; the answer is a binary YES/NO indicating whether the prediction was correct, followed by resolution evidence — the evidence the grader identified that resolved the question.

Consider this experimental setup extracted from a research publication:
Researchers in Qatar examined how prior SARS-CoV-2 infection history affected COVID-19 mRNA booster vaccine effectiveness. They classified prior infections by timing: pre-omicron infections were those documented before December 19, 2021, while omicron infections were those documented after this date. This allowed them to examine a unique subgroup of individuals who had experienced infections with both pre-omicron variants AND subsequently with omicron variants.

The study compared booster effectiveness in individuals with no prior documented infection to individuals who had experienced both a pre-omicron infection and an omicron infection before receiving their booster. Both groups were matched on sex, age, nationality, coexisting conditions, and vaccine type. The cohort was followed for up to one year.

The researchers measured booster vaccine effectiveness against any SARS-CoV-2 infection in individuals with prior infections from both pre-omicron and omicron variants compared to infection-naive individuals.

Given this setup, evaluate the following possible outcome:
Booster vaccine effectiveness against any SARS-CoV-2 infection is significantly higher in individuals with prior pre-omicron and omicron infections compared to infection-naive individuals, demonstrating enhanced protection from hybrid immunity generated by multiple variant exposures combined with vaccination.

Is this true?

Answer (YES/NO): NO